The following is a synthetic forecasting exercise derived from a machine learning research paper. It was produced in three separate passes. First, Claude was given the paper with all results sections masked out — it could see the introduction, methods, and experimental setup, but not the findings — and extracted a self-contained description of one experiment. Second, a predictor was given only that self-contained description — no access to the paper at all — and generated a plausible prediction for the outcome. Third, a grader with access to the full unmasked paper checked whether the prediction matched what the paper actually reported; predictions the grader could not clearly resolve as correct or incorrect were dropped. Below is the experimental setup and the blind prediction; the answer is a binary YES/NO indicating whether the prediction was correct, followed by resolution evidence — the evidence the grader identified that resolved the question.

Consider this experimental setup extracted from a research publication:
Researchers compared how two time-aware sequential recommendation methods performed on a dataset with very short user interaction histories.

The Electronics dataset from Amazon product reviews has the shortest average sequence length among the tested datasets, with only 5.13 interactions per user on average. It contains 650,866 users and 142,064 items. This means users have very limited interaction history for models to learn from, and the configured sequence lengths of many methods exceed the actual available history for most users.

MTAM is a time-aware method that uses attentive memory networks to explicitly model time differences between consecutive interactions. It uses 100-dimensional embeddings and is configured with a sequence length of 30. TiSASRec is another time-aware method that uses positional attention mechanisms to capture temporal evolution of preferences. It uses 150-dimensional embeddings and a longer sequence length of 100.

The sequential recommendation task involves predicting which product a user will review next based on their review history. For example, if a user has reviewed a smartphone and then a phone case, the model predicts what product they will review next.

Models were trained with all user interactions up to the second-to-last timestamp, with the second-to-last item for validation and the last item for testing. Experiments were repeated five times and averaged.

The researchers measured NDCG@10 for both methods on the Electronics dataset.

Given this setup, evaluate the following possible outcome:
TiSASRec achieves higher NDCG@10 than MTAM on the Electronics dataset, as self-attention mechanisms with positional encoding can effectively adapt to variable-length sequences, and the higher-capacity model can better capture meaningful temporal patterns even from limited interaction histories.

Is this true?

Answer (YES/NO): YES